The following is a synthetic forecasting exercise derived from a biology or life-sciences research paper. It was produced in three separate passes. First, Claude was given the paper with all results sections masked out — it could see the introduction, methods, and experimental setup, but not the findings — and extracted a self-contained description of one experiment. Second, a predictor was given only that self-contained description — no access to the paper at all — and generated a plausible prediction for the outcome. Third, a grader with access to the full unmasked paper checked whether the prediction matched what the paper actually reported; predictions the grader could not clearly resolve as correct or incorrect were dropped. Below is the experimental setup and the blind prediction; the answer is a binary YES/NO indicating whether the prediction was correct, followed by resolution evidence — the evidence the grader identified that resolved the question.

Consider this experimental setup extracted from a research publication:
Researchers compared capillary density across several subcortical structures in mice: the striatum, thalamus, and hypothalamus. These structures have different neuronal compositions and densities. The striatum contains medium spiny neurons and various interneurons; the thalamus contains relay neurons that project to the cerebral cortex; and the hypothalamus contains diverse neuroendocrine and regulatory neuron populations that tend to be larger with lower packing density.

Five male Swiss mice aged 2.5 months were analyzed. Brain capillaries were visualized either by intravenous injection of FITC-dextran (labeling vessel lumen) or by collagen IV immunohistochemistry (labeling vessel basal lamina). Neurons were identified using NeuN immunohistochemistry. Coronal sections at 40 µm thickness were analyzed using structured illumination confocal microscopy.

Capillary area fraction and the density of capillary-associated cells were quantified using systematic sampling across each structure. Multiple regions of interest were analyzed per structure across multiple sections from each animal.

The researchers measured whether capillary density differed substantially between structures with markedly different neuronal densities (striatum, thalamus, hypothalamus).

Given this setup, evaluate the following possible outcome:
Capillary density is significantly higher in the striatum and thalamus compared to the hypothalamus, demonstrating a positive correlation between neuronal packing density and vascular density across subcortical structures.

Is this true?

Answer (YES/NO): NO